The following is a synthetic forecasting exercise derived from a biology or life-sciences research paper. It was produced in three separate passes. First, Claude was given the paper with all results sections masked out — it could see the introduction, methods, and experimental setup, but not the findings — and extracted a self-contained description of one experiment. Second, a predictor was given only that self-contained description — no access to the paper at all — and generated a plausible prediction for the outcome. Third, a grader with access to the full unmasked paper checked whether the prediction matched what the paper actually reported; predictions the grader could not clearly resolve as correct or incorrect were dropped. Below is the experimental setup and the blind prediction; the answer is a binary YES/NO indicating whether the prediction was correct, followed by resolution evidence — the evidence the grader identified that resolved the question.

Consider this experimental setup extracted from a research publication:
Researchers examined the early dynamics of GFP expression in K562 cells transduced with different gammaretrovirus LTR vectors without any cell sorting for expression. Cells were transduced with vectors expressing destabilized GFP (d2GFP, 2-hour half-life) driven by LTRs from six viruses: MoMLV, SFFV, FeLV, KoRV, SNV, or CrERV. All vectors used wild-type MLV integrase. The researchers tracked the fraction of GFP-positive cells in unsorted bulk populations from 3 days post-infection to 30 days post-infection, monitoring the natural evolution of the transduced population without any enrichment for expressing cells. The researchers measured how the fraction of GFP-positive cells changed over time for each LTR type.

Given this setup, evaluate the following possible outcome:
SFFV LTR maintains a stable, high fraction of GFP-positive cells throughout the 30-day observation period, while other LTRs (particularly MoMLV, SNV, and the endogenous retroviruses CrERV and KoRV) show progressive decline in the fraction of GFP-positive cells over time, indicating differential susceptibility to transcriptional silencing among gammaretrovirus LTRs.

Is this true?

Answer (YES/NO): NO